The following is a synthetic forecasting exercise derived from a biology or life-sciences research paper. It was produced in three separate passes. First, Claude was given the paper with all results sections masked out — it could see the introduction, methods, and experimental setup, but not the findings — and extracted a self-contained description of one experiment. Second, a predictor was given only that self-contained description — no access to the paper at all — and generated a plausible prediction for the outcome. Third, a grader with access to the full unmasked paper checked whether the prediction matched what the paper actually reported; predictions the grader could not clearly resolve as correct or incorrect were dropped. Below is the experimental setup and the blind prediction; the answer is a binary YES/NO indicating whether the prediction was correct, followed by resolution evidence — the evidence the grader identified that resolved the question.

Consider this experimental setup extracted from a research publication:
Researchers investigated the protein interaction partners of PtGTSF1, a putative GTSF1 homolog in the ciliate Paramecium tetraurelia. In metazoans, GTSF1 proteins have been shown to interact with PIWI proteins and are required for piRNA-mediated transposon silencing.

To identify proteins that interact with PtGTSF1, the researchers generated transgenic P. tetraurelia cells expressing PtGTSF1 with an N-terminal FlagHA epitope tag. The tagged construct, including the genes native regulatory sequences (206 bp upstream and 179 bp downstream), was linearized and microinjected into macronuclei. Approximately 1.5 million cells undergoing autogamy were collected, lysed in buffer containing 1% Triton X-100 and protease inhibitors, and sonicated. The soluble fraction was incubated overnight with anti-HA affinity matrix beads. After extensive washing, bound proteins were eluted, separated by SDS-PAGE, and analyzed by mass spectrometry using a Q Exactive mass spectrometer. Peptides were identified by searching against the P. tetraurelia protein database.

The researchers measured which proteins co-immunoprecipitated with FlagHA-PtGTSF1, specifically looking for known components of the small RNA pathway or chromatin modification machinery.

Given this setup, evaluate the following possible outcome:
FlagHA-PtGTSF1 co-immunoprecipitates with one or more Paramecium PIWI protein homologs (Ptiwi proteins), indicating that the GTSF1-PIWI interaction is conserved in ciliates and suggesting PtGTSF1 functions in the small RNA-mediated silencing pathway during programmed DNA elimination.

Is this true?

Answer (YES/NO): YES